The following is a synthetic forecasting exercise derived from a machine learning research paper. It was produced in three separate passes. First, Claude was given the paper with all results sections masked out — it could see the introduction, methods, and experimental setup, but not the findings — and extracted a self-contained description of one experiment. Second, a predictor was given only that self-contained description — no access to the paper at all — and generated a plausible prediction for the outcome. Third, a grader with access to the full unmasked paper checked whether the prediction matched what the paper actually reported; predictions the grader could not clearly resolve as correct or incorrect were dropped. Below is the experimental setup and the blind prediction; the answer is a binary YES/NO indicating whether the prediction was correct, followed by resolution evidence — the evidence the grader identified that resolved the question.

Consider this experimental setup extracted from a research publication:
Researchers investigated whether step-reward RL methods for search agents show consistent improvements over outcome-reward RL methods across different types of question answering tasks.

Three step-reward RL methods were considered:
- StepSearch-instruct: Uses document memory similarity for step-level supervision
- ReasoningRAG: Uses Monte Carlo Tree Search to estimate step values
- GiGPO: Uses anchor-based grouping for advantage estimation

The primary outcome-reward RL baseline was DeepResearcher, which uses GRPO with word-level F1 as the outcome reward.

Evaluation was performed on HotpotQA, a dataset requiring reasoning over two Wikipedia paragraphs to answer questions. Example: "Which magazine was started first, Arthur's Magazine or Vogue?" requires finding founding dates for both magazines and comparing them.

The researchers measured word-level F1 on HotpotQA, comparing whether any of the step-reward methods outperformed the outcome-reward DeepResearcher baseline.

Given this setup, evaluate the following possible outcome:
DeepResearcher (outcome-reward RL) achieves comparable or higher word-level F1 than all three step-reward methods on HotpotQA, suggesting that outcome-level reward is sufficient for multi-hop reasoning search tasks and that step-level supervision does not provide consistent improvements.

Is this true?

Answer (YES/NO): YES